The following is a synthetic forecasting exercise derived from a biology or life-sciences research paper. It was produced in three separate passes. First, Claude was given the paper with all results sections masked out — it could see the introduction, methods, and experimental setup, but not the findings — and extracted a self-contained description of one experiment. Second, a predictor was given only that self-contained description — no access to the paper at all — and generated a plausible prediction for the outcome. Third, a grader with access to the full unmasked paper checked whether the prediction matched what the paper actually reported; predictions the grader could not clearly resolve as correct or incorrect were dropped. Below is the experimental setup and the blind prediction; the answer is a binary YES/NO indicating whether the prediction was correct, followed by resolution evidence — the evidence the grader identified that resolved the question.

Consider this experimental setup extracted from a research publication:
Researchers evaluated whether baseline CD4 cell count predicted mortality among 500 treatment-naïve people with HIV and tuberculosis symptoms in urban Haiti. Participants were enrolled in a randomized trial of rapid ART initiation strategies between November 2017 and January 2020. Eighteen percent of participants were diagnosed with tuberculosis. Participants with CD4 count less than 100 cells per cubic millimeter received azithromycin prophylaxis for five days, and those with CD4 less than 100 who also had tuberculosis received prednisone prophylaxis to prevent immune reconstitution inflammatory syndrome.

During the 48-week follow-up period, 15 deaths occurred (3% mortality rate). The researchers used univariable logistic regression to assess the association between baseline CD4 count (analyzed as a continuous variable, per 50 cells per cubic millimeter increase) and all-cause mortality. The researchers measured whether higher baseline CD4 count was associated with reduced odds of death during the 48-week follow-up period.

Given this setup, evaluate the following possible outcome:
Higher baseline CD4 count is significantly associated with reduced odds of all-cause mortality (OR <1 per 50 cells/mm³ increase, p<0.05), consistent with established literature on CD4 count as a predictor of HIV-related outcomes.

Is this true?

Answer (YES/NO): YES